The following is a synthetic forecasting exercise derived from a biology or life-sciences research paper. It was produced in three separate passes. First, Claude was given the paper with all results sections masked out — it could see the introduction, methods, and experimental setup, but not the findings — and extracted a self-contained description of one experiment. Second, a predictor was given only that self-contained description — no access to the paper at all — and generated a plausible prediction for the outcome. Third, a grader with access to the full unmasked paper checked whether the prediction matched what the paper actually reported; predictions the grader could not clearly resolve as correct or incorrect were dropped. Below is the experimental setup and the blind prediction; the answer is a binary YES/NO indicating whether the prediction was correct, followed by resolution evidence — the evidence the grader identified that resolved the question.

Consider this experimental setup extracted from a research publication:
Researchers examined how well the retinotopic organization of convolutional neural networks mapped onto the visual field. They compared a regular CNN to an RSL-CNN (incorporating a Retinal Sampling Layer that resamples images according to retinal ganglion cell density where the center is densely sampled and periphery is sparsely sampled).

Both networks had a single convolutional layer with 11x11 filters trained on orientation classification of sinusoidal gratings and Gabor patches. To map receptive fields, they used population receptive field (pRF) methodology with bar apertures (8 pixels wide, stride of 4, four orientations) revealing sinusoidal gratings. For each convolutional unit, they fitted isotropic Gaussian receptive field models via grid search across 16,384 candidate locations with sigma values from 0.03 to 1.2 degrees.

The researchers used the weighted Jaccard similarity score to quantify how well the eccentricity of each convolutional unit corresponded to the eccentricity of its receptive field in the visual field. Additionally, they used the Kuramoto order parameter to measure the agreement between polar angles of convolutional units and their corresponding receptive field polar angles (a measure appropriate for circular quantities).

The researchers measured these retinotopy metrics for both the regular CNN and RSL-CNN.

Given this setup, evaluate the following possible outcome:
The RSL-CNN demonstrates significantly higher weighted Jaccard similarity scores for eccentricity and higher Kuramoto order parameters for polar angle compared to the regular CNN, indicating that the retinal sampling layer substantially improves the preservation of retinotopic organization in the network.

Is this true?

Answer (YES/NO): NO